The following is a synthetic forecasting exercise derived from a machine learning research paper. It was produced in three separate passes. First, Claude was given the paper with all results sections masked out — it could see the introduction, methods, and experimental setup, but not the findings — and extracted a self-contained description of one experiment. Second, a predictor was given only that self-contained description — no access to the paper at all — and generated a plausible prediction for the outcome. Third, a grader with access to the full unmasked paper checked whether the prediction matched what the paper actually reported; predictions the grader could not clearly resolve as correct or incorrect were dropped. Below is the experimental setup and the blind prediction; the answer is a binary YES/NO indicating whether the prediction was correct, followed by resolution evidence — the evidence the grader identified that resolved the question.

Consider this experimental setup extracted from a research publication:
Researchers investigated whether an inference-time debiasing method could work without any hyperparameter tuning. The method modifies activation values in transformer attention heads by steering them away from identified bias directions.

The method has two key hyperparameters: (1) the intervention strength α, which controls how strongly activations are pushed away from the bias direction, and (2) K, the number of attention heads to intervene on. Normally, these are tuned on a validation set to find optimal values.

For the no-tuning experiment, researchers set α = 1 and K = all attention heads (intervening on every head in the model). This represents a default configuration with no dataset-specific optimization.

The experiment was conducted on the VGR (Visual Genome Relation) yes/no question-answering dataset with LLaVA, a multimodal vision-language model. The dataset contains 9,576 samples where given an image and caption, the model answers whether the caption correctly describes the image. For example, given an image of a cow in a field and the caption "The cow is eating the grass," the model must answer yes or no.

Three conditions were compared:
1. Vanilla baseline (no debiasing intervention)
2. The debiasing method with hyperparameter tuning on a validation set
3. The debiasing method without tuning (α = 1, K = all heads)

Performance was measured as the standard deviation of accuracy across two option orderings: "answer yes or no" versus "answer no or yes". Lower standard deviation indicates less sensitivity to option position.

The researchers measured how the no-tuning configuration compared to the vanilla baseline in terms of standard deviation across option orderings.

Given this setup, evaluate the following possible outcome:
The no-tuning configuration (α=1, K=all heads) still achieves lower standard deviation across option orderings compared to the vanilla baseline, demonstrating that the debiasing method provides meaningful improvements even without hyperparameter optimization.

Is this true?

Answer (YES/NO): YES